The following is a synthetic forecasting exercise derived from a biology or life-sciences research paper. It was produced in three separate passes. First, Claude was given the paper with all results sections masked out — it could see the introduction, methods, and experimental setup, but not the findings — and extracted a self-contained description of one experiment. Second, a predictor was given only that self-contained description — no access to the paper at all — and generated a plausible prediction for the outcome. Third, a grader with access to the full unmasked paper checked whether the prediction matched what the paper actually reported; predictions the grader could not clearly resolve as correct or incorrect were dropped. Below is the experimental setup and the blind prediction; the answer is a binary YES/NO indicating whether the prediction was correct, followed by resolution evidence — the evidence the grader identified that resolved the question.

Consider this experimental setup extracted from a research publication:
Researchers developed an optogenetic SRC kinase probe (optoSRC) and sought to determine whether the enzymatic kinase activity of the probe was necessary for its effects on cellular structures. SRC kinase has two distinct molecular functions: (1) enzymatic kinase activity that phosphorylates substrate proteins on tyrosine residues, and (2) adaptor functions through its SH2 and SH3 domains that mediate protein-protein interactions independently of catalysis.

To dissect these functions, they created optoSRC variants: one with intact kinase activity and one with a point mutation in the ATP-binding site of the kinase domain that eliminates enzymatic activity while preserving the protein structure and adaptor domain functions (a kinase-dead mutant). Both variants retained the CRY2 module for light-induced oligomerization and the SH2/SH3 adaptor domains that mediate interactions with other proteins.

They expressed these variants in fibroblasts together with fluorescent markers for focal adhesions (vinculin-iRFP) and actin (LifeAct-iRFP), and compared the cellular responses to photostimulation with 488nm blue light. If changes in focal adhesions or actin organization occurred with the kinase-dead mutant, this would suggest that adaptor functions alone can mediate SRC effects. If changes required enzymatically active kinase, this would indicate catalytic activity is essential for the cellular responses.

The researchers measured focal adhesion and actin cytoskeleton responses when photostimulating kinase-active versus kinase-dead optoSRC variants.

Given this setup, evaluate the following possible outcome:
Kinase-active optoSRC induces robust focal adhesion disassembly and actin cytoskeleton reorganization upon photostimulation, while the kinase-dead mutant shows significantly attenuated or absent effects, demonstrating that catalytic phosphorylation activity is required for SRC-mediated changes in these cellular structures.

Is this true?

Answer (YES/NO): YES